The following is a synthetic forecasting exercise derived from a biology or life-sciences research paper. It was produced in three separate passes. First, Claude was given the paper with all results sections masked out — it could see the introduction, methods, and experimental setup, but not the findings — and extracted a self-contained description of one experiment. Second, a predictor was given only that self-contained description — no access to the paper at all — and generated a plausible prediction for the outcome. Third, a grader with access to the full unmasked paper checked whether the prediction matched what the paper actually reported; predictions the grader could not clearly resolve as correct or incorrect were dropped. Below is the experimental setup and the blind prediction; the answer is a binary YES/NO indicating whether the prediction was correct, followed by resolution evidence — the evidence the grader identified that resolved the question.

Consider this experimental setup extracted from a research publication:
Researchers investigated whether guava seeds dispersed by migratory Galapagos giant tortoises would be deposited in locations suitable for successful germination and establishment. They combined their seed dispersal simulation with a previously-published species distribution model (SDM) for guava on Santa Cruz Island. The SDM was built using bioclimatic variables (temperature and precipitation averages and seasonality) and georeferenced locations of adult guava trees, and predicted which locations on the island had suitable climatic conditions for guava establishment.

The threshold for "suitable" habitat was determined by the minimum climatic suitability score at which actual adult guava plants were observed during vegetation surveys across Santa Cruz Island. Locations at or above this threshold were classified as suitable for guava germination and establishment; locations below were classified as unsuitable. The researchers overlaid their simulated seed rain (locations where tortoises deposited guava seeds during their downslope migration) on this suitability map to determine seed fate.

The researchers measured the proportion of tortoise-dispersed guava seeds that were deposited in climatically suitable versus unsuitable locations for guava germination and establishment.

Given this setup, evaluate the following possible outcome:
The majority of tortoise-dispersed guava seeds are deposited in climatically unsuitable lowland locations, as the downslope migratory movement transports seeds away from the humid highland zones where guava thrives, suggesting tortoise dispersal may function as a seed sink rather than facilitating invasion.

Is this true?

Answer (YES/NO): NO